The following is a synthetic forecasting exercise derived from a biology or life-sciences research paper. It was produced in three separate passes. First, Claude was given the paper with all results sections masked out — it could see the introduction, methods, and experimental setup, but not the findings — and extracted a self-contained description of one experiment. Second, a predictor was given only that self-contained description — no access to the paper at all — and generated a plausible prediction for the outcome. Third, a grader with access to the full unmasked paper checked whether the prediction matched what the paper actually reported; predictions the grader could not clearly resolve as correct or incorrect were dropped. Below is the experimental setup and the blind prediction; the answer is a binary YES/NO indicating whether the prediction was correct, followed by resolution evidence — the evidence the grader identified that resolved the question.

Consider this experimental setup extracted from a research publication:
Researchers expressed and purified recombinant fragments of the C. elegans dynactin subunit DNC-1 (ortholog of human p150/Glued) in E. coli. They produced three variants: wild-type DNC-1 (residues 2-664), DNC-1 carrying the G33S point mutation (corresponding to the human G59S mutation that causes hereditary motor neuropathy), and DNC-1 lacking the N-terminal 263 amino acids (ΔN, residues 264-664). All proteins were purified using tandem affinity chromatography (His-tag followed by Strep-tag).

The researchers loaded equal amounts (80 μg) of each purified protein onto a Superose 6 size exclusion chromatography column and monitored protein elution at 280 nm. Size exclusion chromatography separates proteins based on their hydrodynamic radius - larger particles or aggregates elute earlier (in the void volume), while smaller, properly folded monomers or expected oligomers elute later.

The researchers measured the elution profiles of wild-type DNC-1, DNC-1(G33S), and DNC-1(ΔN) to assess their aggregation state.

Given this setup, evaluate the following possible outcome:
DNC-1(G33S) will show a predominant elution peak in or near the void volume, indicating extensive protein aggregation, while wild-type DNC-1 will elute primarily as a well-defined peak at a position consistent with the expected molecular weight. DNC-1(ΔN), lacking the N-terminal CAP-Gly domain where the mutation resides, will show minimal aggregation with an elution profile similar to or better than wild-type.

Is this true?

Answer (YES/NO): NO